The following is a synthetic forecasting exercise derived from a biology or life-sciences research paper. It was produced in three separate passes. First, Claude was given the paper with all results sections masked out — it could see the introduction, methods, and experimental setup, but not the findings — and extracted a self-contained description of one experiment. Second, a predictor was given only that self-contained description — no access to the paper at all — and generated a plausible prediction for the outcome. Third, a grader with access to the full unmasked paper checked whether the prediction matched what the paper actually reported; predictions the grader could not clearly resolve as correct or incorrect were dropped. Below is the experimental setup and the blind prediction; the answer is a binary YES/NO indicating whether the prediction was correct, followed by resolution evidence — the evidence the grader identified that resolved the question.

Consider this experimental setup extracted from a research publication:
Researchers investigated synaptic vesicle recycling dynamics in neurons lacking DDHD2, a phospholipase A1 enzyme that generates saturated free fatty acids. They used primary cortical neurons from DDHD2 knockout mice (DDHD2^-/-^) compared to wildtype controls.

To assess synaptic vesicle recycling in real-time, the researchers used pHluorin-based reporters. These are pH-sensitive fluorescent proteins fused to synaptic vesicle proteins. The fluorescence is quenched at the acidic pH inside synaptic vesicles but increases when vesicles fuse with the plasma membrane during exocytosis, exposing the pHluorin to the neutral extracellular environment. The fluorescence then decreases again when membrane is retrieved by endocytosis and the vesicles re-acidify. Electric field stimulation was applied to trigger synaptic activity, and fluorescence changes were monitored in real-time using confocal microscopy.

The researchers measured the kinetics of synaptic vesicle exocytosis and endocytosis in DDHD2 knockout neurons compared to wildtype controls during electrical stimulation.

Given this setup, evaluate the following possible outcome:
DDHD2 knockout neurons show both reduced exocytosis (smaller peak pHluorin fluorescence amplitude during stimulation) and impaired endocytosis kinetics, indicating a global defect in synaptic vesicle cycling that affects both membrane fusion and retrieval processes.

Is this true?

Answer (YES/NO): NO